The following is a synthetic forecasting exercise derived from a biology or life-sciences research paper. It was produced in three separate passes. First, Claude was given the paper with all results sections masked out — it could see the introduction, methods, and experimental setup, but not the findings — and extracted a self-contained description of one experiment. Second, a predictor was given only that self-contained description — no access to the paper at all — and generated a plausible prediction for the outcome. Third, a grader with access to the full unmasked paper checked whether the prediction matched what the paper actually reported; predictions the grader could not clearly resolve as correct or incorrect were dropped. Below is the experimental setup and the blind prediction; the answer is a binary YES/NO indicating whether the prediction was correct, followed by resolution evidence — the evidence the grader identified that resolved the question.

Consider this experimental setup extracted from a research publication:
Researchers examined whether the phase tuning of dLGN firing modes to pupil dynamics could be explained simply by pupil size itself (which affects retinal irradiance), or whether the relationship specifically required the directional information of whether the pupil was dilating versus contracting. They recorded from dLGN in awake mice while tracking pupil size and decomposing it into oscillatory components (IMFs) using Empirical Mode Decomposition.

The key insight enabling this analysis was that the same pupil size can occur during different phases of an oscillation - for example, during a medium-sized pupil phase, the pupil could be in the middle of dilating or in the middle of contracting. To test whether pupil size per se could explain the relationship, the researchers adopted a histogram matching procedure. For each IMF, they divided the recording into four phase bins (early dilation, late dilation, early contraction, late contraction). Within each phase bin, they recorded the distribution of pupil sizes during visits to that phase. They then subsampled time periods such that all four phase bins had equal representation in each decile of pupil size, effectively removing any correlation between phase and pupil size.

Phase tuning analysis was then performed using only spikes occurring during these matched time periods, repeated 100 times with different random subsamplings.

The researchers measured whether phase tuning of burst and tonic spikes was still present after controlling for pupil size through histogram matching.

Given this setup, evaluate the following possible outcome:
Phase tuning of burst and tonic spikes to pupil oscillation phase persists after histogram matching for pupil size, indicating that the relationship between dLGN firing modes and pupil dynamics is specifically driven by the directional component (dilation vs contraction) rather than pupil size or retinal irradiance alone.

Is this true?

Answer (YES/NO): YES